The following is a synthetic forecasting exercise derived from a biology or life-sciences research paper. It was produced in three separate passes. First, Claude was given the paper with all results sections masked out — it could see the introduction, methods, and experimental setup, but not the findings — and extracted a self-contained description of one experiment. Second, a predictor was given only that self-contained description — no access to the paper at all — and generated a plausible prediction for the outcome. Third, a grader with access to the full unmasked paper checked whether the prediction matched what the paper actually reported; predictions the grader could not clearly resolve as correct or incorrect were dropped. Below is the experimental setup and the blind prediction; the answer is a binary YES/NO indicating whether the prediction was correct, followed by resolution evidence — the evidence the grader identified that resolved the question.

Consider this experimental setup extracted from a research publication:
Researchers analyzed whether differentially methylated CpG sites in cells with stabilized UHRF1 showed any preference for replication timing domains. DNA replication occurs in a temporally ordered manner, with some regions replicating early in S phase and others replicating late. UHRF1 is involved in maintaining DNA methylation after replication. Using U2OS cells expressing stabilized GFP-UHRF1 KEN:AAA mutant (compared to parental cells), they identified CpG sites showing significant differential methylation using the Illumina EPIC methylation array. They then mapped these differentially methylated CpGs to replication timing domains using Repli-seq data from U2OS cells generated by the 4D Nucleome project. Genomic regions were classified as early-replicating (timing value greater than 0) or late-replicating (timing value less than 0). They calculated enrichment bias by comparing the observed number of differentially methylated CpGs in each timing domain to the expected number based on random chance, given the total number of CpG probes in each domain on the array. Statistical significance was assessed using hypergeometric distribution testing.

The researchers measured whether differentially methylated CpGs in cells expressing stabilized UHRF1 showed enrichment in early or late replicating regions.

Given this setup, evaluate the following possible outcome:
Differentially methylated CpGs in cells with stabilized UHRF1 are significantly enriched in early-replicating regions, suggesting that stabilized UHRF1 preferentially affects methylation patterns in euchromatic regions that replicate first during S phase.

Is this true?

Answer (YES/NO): YES